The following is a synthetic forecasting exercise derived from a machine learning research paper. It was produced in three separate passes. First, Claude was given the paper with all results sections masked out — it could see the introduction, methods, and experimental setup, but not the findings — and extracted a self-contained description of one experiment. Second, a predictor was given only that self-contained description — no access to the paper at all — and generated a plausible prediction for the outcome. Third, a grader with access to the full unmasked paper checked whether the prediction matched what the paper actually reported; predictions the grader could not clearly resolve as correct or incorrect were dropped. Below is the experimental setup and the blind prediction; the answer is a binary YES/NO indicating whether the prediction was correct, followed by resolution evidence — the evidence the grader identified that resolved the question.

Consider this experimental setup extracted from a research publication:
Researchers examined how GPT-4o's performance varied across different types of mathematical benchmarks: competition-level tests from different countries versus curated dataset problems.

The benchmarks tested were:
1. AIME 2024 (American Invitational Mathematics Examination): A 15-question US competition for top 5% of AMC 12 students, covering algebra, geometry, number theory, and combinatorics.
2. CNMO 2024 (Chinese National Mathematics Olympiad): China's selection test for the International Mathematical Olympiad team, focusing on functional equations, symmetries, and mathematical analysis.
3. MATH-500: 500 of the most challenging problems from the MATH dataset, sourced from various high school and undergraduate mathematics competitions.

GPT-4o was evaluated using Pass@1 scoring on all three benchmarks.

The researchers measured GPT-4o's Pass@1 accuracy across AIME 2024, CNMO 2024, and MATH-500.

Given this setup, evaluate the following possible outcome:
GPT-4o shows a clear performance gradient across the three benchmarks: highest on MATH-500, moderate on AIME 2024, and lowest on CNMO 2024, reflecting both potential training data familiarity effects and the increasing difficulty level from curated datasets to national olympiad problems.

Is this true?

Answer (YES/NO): NO